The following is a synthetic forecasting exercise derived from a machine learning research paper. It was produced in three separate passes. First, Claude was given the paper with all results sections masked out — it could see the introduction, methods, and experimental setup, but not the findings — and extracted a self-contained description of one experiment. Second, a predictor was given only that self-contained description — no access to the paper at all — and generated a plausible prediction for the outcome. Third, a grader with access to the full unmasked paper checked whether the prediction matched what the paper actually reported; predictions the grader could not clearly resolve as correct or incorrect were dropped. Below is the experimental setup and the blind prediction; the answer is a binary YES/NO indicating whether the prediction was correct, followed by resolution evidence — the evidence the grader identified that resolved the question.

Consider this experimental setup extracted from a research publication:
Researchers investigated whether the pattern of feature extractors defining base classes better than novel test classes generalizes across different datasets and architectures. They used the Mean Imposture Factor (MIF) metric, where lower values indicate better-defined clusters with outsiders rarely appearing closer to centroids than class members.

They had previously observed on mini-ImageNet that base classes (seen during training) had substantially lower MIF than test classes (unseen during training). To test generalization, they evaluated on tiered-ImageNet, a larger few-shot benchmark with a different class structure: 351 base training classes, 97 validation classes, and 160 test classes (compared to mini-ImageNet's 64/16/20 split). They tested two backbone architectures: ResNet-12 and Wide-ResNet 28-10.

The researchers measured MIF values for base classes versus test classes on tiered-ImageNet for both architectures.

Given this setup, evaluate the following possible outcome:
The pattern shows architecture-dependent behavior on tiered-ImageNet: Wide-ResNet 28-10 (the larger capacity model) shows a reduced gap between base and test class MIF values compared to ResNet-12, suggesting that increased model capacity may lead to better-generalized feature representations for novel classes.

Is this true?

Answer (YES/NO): NO